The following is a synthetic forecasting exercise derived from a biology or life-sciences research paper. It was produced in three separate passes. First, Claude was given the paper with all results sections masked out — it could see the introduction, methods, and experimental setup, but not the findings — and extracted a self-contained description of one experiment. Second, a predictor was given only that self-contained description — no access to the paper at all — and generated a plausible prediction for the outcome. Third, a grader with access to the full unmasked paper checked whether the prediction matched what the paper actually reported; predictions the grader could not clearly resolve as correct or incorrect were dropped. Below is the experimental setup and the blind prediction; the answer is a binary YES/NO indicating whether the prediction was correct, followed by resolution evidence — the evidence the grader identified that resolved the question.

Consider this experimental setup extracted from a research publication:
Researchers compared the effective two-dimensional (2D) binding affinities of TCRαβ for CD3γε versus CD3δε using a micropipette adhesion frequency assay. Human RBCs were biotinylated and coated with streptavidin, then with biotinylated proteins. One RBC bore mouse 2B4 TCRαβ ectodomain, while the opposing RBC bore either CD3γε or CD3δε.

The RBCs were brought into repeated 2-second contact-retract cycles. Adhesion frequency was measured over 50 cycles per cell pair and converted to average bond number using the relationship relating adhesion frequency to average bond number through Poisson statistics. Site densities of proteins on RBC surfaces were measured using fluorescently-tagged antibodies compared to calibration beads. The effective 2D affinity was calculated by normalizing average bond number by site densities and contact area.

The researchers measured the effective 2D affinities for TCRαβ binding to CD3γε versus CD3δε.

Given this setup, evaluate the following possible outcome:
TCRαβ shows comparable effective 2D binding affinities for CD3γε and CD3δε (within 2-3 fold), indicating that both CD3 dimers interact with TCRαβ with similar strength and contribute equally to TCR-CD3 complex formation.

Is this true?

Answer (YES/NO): YES